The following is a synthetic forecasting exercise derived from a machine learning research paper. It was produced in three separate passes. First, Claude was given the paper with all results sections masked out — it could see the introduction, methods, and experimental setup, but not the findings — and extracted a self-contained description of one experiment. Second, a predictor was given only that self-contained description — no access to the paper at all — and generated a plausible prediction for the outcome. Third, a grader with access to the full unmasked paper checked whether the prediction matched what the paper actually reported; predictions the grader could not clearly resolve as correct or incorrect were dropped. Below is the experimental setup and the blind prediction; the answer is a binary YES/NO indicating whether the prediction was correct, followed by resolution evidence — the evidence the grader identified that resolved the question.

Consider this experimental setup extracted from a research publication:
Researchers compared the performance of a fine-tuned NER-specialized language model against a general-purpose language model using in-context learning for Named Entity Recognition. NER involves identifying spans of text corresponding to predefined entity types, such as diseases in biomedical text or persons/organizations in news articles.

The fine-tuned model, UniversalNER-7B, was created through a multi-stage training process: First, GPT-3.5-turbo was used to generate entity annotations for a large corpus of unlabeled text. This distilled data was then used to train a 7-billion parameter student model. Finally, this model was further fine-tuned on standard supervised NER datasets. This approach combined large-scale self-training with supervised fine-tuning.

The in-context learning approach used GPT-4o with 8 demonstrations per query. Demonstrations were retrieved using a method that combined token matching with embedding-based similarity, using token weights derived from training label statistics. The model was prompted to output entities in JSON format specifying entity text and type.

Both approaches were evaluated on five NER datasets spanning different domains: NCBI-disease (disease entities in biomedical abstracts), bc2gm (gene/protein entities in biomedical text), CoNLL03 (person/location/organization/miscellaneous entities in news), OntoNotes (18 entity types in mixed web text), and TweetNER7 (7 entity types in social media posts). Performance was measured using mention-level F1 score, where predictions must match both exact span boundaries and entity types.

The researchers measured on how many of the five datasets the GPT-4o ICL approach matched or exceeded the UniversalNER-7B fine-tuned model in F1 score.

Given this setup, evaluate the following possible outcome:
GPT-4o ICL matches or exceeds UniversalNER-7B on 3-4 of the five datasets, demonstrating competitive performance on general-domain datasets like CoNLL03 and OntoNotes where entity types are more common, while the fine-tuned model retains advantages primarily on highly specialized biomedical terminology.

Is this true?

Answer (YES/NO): NO